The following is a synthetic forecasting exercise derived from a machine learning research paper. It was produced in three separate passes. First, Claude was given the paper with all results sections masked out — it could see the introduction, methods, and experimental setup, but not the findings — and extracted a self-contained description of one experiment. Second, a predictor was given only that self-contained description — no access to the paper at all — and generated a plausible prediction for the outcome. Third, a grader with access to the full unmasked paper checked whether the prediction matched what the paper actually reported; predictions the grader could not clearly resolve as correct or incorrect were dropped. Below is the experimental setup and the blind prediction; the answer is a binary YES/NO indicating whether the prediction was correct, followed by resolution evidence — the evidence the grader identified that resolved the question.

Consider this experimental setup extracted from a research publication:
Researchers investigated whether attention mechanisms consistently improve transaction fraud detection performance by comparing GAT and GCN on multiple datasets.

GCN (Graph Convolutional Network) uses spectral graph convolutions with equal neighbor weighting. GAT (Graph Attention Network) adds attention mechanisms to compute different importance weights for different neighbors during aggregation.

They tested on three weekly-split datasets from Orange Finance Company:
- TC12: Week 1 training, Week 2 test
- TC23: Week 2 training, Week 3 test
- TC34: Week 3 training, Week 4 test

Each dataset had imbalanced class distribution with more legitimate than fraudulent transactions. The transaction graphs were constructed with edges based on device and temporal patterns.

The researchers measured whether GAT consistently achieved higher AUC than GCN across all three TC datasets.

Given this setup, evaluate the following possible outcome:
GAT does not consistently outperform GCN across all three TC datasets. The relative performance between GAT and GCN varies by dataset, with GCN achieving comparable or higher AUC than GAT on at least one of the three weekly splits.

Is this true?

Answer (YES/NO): YES